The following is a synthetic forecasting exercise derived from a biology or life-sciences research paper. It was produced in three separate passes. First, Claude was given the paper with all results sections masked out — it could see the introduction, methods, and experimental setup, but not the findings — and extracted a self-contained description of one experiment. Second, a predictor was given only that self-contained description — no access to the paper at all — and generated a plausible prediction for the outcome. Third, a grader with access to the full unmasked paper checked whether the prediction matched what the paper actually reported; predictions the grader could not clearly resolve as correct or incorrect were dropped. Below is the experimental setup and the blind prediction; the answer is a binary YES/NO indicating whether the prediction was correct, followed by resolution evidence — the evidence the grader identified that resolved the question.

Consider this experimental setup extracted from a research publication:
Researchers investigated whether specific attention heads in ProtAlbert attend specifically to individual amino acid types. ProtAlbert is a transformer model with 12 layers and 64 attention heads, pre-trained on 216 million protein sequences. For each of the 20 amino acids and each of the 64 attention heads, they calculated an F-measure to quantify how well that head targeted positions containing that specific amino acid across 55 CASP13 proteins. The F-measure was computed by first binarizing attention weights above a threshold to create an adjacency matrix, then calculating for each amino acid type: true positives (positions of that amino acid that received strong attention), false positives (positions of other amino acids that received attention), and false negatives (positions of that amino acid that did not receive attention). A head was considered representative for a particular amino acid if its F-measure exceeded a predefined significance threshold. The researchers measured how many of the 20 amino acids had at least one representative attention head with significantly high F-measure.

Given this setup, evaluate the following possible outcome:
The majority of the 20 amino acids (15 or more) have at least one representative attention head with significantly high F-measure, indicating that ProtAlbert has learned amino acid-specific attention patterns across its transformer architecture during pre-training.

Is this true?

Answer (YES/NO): NO